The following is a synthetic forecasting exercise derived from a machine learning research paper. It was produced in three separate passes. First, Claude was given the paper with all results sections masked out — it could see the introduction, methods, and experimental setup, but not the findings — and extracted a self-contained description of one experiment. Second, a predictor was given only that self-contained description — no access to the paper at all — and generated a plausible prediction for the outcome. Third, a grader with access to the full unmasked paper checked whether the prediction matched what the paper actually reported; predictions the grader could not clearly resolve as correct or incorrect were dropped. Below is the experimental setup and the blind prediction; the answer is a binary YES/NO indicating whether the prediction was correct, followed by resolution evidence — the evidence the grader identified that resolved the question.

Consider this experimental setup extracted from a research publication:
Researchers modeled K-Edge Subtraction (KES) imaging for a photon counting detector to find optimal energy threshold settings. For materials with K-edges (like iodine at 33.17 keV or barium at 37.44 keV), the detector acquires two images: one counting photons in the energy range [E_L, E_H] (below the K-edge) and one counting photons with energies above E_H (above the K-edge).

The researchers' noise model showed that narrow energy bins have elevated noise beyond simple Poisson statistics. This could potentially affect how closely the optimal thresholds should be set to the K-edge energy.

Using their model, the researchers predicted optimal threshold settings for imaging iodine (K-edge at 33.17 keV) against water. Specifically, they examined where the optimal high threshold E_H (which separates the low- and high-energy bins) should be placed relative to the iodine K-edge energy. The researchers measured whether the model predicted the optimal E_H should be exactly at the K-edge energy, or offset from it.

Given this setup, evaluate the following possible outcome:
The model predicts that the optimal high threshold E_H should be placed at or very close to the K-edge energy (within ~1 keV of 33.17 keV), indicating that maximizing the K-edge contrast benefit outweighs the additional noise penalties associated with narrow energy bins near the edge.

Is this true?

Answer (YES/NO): YES